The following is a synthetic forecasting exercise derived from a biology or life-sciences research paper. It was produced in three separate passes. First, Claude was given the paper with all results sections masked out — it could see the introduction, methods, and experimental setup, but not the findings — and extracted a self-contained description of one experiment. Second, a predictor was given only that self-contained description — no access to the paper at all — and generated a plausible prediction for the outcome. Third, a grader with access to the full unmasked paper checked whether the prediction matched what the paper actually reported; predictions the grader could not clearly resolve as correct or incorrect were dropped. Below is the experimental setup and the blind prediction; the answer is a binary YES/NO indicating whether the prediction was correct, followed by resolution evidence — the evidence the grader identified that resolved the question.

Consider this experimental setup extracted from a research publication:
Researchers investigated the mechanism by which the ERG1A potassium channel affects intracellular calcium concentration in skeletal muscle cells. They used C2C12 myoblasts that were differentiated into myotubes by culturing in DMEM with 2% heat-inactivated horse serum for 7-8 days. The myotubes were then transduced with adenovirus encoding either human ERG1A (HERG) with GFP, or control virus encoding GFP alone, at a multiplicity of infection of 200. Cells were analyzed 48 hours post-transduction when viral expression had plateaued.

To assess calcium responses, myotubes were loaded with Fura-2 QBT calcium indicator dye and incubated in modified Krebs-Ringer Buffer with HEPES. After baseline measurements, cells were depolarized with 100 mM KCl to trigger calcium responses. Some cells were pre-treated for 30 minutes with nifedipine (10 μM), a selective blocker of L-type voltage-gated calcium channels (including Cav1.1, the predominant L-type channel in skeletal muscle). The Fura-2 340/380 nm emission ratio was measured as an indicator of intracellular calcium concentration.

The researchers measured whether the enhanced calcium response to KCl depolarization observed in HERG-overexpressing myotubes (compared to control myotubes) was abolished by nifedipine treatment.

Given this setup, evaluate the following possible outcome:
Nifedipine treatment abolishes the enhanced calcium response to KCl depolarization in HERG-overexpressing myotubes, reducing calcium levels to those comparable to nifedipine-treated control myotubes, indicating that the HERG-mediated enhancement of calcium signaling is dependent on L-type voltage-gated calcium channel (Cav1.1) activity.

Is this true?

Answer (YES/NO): NO